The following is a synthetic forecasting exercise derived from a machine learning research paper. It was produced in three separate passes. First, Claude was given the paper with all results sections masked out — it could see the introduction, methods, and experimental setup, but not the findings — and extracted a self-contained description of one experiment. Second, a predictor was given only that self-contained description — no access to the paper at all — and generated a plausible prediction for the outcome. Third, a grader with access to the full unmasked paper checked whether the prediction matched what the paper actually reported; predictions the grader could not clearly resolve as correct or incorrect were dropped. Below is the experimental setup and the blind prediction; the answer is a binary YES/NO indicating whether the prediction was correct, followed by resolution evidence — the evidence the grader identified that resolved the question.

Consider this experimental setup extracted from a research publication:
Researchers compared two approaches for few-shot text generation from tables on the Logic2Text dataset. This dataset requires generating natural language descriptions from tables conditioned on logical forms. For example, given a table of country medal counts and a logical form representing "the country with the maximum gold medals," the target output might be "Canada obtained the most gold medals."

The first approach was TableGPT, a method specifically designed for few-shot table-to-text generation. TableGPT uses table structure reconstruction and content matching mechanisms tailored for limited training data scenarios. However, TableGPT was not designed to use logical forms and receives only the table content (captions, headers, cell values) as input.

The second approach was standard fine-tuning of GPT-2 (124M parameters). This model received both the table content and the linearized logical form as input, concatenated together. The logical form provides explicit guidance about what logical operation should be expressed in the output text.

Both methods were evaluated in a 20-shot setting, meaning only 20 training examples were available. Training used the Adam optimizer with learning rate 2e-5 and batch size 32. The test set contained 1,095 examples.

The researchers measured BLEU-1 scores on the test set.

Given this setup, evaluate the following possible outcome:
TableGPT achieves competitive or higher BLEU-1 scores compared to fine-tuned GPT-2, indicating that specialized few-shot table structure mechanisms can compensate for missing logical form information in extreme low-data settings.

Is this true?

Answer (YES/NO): NO